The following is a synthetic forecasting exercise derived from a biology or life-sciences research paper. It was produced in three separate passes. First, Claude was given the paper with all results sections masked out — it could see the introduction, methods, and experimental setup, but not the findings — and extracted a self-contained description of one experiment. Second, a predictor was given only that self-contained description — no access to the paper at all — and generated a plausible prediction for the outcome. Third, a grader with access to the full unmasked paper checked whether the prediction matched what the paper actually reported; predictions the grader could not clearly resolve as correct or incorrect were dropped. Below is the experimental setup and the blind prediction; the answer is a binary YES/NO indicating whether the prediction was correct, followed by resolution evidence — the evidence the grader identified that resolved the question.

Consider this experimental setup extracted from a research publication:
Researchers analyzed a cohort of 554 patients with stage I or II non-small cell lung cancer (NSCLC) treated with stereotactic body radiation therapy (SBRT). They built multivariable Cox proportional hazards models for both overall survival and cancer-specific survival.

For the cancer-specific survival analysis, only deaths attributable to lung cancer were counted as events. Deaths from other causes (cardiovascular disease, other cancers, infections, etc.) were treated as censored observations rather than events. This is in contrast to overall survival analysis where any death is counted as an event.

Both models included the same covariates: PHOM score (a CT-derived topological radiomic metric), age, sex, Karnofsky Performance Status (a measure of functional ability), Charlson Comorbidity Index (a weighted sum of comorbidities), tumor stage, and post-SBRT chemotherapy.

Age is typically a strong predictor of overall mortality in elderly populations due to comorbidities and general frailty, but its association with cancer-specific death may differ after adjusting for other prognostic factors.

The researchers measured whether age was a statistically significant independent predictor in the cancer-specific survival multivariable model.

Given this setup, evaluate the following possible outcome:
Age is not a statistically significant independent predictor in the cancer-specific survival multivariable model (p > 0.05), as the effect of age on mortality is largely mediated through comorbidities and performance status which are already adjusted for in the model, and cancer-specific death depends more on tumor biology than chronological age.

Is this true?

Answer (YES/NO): YES